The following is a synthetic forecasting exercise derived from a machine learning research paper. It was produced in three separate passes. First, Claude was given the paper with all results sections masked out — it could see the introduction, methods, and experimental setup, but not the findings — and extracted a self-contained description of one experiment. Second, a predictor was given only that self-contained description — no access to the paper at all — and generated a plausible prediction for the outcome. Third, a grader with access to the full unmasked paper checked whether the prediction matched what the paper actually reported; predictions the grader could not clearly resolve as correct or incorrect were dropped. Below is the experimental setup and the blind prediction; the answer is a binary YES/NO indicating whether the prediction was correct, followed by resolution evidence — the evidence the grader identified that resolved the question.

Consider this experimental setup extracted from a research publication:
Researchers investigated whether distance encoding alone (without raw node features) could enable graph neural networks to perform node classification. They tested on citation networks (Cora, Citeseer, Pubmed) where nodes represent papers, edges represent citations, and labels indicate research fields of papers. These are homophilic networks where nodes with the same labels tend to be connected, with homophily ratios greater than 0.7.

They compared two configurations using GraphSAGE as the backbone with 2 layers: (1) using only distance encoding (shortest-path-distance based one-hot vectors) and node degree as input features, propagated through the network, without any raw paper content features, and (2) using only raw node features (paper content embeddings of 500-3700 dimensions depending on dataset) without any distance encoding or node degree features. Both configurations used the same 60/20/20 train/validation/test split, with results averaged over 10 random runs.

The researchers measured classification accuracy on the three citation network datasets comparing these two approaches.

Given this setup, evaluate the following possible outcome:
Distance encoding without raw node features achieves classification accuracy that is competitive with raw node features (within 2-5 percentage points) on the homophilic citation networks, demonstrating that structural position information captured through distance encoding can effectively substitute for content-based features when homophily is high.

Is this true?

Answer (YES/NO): NO